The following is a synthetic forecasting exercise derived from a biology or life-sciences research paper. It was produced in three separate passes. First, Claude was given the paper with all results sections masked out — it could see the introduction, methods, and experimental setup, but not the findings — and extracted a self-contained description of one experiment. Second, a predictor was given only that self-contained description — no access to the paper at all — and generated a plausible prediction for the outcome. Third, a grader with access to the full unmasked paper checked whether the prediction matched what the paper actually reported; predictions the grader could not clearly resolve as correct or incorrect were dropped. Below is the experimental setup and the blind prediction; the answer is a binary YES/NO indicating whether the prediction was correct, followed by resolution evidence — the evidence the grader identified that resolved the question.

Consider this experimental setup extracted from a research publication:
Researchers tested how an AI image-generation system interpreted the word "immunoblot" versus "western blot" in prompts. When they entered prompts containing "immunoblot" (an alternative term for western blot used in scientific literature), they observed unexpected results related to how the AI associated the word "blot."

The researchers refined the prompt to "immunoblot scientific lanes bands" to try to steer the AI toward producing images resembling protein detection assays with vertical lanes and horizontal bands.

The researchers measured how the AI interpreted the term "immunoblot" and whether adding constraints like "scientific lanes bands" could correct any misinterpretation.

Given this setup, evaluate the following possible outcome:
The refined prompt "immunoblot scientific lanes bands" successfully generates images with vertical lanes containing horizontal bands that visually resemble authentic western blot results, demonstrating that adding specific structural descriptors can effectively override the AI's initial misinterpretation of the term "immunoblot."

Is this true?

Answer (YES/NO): NO